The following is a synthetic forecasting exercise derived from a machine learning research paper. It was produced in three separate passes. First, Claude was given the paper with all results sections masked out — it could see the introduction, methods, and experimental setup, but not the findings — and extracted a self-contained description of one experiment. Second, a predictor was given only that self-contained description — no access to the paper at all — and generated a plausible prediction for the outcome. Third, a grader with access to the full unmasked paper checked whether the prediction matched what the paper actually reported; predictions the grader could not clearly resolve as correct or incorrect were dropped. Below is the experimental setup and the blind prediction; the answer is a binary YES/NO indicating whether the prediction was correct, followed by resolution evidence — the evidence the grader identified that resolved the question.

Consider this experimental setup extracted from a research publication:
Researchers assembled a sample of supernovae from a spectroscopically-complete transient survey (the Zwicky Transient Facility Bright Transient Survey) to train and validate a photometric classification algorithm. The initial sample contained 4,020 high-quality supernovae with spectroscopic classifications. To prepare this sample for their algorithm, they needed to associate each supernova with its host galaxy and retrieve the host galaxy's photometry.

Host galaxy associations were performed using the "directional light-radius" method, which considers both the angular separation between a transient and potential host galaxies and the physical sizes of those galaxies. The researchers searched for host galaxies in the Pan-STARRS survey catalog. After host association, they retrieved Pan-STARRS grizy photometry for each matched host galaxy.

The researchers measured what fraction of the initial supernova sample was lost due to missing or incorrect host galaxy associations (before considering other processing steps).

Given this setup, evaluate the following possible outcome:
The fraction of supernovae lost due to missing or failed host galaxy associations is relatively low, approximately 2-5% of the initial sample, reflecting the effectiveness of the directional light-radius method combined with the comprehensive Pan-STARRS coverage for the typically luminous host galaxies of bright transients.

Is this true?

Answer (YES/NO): NO